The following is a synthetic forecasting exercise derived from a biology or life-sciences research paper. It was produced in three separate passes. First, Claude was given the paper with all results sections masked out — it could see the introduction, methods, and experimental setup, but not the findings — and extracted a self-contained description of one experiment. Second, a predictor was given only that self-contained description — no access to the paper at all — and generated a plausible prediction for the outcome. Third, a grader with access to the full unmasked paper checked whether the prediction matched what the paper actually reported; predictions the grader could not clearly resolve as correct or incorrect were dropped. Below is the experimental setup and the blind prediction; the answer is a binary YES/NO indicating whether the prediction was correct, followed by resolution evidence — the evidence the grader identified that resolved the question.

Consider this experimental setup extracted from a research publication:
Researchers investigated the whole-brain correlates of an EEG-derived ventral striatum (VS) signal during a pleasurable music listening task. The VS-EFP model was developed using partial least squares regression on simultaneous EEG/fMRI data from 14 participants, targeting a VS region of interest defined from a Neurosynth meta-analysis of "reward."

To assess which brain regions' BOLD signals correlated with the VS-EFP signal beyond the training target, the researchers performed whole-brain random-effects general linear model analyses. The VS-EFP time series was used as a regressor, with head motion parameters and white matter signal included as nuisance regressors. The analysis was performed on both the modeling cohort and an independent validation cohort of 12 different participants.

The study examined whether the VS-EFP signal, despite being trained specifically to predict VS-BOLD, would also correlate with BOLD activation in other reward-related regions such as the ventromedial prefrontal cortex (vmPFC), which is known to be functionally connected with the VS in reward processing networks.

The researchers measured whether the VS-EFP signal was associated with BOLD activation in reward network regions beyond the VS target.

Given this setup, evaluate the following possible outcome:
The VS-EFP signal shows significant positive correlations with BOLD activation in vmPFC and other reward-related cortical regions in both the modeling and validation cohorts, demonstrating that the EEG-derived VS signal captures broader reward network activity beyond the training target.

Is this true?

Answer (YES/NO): YES